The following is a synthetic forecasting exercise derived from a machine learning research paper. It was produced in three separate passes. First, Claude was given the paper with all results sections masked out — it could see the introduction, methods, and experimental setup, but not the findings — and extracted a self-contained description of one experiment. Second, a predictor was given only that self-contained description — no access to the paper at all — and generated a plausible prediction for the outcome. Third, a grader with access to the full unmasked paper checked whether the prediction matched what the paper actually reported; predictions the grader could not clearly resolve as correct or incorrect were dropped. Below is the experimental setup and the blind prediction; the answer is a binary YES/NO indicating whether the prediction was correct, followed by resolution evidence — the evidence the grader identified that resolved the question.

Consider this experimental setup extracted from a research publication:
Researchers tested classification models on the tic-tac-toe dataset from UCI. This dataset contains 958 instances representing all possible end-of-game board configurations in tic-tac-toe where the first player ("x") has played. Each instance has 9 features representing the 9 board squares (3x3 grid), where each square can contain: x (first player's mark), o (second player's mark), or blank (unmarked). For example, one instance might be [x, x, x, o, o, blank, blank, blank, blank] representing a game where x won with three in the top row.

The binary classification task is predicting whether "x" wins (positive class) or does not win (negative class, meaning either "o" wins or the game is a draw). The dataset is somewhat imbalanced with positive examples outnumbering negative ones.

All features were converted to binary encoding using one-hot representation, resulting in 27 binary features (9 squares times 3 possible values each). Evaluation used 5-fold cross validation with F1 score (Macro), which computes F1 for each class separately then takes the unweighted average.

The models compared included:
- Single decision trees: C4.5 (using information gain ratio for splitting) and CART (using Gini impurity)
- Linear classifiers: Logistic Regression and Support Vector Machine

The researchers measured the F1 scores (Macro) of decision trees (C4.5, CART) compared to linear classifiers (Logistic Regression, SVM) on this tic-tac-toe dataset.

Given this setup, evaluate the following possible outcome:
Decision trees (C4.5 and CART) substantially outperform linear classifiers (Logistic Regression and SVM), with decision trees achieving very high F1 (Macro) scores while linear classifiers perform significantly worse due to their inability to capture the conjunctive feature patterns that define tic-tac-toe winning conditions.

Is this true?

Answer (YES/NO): NO